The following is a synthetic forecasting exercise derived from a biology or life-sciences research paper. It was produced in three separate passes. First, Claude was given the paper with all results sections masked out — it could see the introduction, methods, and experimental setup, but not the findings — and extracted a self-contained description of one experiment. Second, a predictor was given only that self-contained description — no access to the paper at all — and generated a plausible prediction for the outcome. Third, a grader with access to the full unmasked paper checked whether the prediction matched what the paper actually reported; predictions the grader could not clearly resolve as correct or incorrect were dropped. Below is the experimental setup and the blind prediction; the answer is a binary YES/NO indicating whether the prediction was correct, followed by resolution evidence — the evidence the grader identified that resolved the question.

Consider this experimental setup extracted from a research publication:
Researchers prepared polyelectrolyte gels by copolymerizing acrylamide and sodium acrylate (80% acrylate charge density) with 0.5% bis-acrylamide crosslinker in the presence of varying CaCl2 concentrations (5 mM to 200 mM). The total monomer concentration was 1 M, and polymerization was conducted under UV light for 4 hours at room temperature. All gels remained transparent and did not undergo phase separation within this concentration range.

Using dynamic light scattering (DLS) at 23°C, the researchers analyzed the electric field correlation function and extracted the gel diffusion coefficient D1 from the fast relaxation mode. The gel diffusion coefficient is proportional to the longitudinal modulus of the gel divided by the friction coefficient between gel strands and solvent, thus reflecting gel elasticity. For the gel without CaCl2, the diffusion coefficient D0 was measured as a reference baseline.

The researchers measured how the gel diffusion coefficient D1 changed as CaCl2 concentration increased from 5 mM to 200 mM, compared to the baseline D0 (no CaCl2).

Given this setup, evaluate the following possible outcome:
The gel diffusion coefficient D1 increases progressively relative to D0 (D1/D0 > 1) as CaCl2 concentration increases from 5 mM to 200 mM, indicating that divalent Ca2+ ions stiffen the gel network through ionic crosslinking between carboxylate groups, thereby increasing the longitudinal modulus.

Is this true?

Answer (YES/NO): NO